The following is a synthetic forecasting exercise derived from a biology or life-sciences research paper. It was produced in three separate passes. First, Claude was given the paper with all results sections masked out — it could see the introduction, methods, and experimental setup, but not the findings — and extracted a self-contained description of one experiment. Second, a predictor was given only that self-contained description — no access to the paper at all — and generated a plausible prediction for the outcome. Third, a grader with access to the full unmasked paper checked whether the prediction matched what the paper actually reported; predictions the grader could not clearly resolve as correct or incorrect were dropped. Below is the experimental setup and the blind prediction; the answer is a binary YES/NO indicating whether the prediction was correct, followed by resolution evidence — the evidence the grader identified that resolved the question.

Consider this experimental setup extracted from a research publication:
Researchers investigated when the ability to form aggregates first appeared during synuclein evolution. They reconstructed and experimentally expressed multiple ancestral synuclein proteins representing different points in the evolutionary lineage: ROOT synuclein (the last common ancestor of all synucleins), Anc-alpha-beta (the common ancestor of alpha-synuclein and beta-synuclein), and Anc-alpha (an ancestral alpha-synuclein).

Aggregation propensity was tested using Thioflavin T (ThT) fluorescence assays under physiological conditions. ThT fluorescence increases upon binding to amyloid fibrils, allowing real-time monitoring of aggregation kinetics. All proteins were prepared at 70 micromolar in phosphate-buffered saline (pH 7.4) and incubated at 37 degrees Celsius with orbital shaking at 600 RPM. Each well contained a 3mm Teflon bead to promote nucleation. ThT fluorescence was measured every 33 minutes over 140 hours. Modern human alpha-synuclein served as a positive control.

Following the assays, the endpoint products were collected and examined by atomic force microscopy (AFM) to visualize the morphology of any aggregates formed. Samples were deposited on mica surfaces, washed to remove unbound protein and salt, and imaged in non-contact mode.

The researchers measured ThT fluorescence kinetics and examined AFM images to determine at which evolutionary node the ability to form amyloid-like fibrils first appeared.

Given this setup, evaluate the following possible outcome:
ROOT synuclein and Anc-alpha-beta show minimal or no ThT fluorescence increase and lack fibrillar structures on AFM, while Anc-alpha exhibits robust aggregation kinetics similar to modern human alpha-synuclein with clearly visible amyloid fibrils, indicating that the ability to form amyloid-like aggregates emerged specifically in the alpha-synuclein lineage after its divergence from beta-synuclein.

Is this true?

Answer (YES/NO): NO